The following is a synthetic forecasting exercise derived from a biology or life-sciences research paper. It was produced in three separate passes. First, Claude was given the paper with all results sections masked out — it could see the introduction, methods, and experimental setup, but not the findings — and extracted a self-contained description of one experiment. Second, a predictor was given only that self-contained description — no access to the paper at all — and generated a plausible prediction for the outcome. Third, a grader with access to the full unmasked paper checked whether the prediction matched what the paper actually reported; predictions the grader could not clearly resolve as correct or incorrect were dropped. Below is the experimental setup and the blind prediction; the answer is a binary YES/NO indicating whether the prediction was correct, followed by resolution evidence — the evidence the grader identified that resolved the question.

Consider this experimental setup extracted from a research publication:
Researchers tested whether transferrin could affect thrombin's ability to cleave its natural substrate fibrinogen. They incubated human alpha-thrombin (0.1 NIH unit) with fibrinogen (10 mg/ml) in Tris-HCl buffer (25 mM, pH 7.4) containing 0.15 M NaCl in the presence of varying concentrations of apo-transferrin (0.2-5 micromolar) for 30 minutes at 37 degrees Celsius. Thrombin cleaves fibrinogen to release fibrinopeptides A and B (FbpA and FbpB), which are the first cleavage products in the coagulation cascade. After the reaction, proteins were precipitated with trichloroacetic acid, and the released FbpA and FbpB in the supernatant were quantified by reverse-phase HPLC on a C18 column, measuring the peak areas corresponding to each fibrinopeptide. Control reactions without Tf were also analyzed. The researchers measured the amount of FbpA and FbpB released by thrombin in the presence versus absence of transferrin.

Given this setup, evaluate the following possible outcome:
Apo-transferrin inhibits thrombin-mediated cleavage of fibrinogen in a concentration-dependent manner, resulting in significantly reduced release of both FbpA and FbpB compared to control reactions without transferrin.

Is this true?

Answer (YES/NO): NO